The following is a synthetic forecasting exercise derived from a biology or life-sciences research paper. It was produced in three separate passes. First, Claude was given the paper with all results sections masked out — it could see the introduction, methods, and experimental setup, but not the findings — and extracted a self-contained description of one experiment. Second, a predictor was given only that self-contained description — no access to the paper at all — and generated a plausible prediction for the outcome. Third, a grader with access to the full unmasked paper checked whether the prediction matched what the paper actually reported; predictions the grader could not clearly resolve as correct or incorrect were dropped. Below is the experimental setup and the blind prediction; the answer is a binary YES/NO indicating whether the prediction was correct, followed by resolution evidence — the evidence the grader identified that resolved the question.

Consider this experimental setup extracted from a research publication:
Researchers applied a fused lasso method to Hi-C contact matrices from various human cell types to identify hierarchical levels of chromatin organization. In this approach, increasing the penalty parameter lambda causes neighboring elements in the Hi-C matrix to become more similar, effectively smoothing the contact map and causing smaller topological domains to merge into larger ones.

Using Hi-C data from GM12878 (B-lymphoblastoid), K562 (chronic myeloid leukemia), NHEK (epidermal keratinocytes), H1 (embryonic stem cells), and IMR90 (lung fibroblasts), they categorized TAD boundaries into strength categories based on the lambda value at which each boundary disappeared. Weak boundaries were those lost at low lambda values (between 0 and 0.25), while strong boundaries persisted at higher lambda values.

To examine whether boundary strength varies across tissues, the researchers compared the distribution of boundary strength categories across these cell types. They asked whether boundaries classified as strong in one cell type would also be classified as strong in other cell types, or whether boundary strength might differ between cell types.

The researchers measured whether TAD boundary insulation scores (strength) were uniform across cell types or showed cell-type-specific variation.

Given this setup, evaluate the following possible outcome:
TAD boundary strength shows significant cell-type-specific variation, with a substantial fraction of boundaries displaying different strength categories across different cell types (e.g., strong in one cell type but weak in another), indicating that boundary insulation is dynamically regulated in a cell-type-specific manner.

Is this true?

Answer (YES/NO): NO